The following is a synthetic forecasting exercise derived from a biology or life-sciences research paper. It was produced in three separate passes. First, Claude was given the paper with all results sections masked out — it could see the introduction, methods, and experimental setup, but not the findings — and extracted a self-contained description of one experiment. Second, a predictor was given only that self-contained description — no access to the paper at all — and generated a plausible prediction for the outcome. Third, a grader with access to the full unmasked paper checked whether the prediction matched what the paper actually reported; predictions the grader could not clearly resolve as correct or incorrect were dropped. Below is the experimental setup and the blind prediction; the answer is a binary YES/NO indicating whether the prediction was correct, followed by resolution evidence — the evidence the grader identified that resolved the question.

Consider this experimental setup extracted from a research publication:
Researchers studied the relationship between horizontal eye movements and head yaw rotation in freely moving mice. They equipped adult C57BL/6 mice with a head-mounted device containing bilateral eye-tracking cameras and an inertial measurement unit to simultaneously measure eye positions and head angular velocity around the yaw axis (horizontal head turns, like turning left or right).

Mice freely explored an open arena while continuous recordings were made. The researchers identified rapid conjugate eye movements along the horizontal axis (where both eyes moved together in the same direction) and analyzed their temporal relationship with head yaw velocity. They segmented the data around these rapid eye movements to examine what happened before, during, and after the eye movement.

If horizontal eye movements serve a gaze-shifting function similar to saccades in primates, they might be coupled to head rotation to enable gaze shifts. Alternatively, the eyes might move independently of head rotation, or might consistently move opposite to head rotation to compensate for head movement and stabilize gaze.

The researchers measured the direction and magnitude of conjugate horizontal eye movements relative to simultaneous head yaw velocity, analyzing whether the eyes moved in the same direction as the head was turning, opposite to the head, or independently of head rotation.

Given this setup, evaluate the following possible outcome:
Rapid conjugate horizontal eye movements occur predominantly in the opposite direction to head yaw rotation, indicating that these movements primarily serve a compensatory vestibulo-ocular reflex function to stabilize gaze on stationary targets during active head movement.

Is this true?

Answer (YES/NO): NO